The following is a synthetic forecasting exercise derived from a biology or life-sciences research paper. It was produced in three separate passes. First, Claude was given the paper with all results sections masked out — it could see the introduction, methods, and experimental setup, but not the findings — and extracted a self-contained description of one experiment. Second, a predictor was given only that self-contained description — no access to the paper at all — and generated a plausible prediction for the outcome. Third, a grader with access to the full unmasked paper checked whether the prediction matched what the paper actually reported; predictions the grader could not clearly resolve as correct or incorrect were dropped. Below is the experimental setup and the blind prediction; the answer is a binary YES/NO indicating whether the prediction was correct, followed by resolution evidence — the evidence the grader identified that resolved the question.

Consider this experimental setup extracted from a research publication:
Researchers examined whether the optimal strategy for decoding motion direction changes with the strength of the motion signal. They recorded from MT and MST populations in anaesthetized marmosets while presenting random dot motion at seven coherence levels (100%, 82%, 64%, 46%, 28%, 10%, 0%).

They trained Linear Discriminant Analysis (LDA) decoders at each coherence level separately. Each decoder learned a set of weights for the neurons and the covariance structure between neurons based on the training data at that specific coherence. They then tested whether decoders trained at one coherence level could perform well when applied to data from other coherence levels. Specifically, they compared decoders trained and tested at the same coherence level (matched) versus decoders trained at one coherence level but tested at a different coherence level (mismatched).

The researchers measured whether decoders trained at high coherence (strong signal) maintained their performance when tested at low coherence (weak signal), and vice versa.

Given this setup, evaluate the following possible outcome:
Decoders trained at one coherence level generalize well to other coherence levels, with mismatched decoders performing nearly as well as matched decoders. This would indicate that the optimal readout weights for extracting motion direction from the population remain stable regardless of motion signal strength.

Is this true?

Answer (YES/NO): YES